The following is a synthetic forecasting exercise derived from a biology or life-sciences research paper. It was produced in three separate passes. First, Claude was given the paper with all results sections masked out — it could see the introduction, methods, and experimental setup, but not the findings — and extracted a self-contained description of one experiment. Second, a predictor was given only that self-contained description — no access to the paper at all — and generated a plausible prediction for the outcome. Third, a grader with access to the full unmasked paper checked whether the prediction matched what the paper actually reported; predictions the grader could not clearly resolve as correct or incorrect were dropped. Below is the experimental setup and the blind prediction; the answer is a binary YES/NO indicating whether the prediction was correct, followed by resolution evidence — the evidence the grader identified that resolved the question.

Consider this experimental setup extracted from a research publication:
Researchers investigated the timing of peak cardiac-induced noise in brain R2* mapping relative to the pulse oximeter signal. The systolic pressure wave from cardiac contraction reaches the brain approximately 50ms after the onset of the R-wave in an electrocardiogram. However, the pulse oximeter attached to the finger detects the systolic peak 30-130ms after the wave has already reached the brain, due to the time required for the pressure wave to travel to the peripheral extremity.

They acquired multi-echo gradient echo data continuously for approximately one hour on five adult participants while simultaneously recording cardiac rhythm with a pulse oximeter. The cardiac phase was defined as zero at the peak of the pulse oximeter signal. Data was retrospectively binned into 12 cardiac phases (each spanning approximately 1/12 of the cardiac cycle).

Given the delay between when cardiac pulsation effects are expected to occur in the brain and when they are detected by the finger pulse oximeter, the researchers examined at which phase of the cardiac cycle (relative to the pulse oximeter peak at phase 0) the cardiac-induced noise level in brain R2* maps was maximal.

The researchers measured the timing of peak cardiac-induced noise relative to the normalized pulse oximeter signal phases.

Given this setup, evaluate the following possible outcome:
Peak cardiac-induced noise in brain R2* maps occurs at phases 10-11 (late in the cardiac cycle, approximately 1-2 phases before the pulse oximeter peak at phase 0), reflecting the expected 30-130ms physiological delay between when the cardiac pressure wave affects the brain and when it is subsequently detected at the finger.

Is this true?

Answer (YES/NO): NO